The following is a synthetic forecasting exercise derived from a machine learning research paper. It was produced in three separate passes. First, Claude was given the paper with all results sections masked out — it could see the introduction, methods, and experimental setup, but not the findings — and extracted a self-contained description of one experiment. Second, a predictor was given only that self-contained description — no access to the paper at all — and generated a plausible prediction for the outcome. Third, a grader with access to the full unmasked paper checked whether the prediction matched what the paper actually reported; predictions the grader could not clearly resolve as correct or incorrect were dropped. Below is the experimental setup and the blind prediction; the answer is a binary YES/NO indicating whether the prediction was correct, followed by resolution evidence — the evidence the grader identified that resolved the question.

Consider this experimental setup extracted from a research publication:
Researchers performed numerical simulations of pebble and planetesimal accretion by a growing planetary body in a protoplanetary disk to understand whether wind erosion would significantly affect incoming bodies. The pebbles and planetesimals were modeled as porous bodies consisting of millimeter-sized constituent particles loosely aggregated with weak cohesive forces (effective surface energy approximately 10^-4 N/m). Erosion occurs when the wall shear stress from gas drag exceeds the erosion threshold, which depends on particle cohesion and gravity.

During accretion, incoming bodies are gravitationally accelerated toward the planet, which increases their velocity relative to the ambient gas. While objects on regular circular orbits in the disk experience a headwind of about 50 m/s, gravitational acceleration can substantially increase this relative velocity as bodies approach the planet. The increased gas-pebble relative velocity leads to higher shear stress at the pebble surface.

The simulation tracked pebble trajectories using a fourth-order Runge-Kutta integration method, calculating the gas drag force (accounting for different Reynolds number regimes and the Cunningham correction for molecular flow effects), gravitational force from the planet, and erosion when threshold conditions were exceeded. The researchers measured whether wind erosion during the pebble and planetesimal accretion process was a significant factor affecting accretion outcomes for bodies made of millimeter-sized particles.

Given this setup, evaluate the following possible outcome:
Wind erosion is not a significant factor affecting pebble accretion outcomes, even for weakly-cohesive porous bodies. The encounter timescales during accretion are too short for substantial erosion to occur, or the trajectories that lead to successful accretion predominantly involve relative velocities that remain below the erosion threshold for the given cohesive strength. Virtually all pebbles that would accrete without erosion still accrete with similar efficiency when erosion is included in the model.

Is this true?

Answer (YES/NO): NO